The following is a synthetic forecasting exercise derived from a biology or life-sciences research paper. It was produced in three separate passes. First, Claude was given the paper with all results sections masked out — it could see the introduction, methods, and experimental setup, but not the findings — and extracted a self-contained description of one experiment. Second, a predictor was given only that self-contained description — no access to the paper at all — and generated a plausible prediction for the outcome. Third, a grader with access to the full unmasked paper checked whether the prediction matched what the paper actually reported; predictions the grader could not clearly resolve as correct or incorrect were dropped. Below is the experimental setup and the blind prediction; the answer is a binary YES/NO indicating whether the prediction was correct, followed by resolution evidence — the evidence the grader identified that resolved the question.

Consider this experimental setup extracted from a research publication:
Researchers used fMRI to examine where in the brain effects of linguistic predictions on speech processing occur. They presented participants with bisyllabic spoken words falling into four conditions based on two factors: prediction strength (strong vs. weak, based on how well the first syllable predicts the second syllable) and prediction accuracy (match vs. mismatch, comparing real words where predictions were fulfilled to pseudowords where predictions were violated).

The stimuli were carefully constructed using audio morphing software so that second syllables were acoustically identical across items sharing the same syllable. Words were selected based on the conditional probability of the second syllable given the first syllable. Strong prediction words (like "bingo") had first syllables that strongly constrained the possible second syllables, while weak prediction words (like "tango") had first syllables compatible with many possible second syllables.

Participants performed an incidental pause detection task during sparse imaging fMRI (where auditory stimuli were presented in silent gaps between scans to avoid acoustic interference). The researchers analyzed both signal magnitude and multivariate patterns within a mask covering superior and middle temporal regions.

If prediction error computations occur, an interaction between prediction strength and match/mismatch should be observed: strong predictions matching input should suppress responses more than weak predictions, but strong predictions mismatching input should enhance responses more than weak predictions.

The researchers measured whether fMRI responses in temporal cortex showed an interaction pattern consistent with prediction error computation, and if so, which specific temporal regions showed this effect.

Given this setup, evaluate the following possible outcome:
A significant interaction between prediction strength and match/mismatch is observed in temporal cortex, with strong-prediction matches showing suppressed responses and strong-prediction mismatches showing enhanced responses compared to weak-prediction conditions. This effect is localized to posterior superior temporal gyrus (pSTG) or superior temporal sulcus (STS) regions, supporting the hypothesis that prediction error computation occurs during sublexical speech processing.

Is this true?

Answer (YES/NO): NO